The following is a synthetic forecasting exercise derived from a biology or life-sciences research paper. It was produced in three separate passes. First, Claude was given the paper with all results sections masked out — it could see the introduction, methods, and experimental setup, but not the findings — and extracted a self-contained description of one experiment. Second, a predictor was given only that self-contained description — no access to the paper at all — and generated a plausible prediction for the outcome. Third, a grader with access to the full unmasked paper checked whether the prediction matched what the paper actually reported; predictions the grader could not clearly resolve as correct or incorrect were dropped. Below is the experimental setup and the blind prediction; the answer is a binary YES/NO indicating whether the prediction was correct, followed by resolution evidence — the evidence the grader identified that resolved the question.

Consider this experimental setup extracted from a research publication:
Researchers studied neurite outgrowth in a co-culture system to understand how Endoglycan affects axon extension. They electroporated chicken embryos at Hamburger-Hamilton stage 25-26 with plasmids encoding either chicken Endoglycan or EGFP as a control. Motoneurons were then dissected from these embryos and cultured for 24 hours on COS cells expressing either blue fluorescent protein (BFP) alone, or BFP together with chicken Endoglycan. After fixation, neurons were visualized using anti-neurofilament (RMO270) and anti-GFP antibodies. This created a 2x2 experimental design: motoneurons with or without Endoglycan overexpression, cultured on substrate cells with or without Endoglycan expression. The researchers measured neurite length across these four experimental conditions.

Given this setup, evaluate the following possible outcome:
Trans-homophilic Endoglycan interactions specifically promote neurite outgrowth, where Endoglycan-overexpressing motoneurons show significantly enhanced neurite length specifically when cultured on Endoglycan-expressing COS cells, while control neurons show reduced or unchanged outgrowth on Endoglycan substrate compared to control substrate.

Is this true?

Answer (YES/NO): NO